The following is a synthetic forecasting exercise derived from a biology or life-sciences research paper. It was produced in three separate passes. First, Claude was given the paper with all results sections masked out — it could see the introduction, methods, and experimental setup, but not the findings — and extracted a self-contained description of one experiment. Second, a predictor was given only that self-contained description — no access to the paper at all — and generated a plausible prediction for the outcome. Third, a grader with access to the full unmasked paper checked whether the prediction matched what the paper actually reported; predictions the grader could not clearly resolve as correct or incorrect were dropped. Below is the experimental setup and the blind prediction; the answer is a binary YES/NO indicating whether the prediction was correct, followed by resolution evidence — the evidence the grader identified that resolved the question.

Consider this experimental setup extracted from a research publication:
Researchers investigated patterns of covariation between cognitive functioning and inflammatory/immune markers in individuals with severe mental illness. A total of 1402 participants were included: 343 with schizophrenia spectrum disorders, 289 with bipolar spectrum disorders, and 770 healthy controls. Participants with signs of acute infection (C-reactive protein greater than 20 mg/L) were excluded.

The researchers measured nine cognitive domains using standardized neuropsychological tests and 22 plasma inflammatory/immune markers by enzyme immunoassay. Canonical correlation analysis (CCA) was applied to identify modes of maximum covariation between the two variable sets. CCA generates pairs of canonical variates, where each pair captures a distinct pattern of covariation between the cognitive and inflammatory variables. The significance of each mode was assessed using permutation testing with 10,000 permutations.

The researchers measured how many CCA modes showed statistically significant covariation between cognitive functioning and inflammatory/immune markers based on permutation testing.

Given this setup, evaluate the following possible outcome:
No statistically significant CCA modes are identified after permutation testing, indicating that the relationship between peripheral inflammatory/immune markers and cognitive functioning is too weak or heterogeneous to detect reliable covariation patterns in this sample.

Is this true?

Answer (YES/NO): NO